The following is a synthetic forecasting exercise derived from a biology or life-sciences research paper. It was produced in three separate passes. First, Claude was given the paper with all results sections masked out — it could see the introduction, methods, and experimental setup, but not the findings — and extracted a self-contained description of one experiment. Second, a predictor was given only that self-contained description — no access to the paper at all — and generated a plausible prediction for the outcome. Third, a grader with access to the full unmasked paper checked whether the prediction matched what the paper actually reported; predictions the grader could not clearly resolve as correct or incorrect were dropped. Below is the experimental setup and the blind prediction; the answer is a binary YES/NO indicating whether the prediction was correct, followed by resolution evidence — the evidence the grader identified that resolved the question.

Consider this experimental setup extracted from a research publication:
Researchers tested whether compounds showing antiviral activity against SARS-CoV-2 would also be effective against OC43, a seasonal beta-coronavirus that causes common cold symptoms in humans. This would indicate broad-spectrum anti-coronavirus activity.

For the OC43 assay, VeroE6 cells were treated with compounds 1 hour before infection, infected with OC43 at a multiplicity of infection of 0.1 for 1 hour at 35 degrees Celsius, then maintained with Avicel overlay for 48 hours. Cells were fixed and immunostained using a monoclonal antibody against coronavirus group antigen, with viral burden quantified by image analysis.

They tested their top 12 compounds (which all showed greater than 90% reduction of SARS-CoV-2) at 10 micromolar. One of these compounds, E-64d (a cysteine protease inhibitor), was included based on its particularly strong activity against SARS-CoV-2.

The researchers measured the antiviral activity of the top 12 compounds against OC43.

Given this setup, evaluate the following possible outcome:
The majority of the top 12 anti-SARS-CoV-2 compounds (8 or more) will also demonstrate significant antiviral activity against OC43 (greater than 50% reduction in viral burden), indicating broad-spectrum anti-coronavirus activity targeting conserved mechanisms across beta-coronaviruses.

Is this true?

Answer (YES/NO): YES